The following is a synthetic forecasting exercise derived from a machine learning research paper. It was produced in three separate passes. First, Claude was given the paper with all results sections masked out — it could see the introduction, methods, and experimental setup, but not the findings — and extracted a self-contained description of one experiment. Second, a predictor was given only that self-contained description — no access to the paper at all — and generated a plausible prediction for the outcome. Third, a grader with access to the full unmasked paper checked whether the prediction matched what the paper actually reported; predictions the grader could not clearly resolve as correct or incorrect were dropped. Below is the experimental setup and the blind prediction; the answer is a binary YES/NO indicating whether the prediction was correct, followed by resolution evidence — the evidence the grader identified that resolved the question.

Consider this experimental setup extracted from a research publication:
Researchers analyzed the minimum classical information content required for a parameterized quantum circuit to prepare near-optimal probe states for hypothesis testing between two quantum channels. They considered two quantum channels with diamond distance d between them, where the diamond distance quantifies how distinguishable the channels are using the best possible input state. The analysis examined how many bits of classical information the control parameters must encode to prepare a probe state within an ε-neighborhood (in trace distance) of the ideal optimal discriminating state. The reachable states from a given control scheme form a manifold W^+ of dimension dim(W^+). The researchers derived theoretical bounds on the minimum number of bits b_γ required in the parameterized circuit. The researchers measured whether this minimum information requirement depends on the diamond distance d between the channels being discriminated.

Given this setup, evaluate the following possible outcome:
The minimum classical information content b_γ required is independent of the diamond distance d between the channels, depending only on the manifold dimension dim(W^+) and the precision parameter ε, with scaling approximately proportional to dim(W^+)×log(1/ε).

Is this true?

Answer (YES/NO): YES